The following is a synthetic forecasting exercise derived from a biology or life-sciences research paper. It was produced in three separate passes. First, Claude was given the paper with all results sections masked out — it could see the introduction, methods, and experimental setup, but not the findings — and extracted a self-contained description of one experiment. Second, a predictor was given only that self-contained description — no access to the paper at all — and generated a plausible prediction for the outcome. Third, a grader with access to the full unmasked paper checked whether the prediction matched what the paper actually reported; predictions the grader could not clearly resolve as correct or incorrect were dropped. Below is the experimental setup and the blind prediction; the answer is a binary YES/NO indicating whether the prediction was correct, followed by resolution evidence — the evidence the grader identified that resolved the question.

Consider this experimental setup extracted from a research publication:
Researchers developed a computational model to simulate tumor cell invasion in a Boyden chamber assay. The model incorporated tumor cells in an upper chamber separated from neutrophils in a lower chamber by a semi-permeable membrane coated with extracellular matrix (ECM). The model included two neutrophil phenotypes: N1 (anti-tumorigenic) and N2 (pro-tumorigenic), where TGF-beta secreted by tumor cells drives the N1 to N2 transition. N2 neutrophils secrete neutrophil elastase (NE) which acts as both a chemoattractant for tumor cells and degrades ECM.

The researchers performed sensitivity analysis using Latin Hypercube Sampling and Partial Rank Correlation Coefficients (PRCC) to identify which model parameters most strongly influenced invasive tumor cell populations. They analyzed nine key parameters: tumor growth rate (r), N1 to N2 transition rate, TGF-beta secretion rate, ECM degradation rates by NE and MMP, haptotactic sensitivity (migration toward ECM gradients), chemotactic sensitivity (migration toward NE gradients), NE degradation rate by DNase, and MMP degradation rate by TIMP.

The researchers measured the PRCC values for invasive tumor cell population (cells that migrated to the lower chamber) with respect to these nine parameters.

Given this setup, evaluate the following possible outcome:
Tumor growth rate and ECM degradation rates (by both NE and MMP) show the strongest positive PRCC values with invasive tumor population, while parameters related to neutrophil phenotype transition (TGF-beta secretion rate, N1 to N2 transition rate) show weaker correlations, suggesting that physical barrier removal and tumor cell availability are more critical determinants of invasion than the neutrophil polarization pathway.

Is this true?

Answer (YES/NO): NO